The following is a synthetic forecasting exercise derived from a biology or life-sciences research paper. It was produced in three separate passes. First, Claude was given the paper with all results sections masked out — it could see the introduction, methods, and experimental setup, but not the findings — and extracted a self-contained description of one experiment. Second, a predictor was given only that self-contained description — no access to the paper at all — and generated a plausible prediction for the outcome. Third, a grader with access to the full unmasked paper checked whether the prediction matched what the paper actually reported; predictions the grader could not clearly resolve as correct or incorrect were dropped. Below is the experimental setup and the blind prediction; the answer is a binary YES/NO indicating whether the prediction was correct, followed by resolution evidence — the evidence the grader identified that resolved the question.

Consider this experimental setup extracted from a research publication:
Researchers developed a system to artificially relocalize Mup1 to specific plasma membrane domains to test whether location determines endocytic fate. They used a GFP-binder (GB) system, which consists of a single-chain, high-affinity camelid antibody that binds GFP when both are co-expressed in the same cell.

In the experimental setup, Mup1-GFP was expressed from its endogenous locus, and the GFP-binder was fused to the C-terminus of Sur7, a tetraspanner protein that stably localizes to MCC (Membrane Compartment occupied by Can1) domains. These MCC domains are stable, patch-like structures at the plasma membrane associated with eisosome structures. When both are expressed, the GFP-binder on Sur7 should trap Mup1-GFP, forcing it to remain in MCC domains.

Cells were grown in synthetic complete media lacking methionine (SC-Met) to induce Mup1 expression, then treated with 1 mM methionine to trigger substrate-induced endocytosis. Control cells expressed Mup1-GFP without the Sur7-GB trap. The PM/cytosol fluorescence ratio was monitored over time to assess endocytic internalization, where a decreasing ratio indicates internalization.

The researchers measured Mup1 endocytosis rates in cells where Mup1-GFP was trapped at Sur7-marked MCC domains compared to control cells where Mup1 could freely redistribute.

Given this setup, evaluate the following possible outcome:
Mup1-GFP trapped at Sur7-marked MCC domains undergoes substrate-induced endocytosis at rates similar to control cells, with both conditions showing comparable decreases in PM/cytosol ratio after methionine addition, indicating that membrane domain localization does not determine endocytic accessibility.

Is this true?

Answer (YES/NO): NO